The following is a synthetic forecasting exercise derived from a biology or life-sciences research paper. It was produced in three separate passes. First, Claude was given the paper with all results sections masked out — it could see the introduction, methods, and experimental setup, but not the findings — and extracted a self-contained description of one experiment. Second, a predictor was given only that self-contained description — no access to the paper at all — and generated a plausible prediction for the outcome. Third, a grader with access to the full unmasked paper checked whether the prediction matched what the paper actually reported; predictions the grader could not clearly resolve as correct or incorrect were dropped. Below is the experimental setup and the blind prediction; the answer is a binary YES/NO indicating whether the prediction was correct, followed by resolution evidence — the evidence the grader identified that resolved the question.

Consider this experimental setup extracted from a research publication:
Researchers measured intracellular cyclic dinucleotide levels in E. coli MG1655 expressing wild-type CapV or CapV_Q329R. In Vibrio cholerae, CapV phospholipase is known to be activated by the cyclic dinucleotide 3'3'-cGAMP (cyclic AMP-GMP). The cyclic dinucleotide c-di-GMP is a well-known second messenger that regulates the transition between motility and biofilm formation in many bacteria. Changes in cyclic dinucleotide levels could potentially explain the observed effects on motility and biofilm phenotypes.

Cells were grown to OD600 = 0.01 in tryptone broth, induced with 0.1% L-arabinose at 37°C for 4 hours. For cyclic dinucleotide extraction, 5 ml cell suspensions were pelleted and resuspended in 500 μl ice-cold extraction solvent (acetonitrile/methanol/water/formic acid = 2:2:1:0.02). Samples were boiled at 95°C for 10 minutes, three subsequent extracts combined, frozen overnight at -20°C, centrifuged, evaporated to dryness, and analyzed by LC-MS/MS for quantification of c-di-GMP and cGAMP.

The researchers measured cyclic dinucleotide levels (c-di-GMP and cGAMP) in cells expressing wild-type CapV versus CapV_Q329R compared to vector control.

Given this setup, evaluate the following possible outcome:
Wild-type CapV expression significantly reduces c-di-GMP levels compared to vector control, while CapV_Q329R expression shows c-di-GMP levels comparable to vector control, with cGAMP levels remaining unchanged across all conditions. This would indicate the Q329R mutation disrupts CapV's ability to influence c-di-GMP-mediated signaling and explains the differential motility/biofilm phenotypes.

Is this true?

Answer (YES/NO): NO